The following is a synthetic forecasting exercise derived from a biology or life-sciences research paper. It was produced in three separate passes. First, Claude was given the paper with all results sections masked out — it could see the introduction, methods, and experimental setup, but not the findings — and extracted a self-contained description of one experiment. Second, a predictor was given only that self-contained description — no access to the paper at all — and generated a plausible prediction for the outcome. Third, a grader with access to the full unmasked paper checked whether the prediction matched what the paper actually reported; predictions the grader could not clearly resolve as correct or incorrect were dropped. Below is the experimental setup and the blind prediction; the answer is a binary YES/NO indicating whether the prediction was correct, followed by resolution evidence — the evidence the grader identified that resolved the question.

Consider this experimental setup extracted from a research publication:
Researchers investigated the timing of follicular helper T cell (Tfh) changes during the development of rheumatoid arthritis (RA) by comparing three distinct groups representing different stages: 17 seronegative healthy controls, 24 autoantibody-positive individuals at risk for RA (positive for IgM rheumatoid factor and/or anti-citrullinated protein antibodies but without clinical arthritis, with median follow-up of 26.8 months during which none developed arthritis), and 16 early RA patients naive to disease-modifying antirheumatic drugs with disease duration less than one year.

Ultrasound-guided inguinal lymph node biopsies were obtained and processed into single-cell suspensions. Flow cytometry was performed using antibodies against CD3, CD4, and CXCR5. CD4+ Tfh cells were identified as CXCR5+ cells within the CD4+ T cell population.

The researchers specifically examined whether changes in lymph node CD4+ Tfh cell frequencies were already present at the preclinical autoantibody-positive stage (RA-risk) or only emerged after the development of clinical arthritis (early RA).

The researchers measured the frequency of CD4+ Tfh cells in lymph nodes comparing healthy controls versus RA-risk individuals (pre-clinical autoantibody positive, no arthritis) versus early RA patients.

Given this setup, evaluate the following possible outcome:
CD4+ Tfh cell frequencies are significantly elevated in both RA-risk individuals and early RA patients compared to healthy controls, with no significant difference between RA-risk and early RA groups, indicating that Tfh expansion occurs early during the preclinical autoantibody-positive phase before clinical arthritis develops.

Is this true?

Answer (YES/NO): NO